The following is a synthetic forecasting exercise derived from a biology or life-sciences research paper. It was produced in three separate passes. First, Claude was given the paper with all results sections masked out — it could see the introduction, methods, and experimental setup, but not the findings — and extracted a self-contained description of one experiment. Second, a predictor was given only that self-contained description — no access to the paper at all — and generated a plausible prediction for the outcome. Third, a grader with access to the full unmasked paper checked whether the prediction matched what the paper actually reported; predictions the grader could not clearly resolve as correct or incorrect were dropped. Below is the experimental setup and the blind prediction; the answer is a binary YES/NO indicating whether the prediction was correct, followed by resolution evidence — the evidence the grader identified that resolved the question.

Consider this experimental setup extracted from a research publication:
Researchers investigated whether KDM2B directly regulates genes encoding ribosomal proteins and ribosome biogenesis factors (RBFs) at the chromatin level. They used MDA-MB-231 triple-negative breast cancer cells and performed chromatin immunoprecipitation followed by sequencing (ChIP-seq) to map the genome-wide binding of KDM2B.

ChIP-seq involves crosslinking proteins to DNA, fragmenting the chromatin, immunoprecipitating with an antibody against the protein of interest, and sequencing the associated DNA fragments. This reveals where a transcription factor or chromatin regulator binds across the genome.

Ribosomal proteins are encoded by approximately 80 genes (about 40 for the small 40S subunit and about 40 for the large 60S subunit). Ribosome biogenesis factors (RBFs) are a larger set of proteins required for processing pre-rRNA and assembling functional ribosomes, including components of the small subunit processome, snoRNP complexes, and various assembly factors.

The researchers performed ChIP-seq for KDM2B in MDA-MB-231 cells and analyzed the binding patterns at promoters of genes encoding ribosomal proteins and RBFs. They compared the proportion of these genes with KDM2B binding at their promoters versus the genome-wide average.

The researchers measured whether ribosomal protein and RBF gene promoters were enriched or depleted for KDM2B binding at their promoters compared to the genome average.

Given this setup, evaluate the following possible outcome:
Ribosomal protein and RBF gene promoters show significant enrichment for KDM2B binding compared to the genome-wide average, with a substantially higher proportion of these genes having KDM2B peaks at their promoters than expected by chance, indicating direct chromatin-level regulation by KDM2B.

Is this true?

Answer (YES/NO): YES